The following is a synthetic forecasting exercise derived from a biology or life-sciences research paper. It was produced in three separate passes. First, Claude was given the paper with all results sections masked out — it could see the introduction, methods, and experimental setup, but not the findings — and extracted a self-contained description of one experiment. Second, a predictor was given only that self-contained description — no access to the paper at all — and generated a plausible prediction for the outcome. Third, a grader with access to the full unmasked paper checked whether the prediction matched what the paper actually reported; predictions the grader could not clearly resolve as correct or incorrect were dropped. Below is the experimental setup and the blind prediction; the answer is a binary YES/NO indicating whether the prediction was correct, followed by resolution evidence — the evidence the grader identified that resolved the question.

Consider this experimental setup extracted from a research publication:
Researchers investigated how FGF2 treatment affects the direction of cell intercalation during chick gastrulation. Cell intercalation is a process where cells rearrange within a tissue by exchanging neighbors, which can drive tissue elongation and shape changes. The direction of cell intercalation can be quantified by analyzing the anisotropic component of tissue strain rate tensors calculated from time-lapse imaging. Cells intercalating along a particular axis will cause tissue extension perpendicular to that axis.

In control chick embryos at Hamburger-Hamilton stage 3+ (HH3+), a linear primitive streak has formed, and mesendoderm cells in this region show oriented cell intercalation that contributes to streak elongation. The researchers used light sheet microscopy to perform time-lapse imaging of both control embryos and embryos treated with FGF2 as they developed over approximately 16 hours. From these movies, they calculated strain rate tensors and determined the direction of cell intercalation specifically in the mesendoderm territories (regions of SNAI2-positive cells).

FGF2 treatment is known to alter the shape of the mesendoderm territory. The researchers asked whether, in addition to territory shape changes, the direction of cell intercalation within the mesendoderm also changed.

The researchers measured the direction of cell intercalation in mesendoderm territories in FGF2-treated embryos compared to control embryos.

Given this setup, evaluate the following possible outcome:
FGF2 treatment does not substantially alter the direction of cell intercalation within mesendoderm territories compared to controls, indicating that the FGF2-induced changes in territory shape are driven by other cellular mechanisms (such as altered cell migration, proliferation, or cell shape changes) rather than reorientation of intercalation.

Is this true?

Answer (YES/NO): NO